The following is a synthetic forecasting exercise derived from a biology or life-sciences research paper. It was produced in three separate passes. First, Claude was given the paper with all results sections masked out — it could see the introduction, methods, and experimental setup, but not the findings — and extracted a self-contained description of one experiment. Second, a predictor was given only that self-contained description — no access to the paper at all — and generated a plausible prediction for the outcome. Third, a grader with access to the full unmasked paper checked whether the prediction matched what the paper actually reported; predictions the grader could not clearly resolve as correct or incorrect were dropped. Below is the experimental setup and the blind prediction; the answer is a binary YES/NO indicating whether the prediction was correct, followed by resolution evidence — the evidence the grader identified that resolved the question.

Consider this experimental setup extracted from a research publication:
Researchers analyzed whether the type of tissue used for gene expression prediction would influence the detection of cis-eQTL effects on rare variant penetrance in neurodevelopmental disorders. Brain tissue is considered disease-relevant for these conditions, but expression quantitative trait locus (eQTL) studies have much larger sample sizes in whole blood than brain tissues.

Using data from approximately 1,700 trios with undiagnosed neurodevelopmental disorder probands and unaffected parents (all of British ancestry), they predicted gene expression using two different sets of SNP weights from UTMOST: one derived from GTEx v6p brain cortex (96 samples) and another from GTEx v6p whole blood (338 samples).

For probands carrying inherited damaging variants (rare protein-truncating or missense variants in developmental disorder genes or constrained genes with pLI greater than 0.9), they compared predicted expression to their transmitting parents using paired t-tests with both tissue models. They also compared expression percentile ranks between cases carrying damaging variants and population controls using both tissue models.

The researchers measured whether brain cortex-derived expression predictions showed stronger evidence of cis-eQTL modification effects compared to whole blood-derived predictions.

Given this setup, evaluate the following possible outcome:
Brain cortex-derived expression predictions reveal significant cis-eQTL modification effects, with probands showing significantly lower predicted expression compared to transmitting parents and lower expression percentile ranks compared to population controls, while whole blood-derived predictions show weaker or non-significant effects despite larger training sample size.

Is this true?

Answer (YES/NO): NO